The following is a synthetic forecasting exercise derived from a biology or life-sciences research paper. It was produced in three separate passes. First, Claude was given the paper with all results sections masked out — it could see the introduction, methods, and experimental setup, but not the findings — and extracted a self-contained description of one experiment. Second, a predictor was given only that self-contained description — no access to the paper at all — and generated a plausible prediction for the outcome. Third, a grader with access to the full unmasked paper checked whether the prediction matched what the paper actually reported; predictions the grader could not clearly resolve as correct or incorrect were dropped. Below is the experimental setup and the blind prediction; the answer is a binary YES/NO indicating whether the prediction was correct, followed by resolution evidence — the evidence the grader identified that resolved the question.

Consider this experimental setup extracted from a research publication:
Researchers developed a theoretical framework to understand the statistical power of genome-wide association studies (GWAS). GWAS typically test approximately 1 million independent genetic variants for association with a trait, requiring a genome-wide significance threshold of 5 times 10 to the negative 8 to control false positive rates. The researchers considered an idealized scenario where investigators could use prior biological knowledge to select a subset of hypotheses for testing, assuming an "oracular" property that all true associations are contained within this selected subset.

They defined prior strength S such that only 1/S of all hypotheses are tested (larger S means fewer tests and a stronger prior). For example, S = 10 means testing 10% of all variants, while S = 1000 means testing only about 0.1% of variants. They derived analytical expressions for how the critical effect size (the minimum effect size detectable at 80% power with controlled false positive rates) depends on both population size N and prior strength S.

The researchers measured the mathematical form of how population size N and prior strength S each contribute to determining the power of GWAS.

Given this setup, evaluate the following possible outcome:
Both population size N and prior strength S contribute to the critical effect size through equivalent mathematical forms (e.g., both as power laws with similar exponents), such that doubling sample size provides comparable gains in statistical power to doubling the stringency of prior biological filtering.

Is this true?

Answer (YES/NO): NO